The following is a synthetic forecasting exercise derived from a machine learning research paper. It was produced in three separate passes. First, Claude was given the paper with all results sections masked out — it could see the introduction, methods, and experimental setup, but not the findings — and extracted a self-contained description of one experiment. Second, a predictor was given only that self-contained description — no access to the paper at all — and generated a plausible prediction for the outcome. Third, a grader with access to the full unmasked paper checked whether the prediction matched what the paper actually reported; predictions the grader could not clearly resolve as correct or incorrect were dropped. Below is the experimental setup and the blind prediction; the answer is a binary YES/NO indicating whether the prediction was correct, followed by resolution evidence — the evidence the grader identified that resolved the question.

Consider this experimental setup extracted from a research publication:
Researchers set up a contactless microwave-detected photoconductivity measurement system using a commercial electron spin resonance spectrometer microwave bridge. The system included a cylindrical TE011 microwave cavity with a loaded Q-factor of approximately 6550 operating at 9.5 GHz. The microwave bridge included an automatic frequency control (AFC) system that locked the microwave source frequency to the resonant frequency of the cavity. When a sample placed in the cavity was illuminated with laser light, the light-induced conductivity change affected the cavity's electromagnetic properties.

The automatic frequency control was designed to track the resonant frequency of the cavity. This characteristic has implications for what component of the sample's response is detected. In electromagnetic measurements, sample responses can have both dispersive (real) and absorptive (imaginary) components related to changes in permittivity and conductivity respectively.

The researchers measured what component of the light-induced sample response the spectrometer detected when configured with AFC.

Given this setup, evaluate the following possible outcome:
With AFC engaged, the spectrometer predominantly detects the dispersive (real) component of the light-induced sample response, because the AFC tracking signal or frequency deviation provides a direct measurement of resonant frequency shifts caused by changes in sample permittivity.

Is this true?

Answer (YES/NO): NO